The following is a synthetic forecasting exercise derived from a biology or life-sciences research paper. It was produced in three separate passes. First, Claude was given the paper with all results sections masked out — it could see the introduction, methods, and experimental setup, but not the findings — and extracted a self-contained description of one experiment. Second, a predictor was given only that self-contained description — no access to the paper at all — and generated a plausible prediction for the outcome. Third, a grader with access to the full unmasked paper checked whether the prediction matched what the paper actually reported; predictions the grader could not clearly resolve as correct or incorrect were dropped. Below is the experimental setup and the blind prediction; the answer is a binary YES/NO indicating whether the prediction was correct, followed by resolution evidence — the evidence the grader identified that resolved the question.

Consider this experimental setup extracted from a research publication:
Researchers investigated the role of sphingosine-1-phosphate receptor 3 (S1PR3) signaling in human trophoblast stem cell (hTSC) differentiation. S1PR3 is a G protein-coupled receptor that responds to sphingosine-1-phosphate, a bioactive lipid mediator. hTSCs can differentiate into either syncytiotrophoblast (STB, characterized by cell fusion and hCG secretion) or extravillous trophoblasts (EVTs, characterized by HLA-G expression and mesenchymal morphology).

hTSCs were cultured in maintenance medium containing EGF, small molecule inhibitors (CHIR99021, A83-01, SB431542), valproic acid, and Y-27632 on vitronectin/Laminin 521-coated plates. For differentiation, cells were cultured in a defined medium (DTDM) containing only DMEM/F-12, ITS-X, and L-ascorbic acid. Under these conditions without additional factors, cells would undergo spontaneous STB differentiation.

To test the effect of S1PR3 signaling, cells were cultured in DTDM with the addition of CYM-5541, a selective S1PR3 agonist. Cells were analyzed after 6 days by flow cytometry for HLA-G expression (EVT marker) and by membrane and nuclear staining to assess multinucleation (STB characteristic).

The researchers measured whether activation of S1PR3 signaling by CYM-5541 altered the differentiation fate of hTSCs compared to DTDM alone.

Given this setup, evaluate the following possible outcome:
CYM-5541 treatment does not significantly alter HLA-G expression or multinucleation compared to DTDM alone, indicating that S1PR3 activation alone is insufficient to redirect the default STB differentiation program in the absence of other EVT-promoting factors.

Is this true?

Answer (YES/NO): NO